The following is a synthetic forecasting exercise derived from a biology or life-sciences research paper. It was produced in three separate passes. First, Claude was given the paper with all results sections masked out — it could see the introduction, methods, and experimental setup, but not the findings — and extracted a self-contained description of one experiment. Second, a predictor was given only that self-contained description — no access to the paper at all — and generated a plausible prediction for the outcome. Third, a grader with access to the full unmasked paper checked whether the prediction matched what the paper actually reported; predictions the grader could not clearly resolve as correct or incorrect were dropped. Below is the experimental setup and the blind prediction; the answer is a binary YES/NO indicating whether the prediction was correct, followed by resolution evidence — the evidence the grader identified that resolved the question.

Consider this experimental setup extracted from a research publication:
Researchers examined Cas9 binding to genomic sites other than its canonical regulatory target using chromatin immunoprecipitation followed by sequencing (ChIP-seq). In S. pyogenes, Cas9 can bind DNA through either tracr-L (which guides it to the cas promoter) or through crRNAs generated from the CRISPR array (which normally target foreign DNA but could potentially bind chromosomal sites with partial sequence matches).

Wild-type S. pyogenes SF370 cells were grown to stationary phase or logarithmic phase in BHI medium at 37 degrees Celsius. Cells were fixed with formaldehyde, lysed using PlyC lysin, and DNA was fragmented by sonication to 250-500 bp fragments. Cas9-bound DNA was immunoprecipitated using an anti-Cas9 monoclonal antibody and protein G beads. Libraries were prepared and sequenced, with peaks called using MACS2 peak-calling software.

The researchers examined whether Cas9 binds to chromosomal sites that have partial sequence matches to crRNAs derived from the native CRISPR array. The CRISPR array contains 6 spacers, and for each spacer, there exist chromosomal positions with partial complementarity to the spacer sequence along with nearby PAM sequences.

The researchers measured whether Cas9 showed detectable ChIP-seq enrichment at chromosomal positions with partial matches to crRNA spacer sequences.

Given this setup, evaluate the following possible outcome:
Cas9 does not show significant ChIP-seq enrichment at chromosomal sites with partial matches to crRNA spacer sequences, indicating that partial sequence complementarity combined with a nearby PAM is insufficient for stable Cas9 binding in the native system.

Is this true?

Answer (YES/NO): NO